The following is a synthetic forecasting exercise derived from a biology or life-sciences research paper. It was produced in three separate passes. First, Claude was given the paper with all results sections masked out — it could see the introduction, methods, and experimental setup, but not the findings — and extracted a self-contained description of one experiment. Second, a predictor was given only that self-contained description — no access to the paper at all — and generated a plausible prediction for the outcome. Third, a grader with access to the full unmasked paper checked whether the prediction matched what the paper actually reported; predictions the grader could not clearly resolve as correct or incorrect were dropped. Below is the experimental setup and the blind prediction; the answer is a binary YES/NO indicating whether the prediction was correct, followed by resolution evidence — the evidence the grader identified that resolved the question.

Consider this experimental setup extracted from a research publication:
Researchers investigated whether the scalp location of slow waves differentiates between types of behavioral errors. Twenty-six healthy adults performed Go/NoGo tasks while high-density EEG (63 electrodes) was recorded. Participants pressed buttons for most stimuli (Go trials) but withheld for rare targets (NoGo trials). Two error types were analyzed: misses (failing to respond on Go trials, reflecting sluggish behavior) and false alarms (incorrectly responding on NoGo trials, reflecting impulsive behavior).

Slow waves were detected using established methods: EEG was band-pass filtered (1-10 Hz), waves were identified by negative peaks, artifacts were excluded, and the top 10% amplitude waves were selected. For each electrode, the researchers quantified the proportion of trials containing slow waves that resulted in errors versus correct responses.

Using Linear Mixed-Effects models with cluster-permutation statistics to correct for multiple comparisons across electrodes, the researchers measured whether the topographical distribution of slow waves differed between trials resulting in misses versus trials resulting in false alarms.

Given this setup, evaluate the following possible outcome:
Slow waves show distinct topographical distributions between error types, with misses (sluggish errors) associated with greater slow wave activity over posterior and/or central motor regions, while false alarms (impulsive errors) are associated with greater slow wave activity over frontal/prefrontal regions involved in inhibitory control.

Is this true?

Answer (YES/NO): YES